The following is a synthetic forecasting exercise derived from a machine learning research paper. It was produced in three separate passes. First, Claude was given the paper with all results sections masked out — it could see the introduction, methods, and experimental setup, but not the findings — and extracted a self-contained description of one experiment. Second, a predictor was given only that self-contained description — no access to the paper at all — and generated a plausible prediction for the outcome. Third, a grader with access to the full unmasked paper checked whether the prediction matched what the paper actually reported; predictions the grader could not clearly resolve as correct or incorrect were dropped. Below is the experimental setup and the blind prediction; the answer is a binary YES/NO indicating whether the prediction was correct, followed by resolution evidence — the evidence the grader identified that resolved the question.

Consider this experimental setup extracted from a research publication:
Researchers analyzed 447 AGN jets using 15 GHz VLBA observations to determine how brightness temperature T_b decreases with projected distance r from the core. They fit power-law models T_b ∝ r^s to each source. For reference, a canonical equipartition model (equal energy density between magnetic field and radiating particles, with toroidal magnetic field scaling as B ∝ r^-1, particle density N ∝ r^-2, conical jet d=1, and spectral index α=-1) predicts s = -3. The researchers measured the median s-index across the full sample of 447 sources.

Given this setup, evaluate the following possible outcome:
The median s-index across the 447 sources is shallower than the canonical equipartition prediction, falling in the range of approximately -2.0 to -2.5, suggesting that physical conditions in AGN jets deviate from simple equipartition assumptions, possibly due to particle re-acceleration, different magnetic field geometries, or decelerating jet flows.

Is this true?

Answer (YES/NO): NO